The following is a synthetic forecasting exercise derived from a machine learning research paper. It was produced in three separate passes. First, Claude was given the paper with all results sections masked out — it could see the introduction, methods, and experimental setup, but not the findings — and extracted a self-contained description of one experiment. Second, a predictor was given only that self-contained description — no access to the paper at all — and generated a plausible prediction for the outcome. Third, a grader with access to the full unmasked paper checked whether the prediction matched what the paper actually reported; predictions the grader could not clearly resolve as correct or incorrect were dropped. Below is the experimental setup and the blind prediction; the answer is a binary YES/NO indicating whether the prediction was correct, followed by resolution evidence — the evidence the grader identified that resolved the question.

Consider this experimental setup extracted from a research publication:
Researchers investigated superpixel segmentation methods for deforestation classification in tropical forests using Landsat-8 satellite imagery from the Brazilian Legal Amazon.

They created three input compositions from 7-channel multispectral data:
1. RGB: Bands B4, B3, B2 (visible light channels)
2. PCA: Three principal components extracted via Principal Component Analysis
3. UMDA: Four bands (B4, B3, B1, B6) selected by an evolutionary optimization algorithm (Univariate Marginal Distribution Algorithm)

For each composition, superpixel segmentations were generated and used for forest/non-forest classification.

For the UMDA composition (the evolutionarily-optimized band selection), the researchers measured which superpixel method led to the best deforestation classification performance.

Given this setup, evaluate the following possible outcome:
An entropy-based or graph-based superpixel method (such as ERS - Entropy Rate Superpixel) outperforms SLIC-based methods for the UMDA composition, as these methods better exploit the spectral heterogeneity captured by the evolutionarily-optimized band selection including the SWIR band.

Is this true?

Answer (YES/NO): NO